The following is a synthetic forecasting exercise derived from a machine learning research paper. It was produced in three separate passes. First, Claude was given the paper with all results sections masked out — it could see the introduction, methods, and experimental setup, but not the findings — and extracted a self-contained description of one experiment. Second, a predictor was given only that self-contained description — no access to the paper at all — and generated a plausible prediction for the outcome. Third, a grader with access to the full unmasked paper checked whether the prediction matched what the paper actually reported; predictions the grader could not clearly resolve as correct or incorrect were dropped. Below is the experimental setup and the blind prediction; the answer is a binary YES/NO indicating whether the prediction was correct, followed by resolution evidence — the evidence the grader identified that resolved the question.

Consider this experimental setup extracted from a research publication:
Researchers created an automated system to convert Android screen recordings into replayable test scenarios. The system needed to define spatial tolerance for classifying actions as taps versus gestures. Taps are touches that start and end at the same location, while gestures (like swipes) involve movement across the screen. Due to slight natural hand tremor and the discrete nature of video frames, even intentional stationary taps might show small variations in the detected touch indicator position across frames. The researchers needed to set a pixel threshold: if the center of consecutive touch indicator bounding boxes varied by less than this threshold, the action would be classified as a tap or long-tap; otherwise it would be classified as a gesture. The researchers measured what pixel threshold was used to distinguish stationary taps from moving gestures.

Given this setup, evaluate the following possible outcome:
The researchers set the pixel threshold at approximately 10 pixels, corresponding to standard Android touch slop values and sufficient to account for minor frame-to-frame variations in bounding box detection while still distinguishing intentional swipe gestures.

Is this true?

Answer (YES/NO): NO